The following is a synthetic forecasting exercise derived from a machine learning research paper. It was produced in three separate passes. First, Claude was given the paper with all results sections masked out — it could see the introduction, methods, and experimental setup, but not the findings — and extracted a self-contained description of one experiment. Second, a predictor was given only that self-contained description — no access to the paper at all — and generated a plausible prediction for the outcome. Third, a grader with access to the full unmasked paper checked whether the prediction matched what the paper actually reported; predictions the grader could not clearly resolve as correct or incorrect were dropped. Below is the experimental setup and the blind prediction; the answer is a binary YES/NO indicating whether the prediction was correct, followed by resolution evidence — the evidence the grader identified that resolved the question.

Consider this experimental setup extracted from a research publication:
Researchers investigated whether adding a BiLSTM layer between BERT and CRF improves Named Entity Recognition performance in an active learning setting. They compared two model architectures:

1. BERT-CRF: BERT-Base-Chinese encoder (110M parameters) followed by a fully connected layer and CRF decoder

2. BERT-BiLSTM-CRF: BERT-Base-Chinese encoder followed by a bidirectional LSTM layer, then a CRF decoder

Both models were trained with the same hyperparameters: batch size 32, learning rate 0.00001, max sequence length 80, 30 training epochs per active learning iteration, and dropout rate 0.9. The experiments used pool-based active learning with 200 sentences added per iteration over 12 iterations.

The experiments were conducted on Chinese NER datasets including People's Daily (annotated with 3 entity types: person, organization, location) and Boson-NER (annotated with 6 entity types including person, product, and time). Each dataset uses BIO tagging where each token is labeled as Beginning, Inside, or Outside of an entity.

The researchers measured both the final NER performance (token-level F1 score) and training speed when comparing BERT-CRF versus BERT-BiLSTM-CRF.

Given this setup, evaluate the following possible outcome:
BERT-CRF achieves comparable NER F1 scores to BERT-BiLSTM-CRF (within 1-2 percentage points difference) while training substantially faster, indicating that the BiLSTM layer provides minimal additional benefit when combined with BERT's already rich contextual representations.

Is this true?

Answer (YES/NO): YES